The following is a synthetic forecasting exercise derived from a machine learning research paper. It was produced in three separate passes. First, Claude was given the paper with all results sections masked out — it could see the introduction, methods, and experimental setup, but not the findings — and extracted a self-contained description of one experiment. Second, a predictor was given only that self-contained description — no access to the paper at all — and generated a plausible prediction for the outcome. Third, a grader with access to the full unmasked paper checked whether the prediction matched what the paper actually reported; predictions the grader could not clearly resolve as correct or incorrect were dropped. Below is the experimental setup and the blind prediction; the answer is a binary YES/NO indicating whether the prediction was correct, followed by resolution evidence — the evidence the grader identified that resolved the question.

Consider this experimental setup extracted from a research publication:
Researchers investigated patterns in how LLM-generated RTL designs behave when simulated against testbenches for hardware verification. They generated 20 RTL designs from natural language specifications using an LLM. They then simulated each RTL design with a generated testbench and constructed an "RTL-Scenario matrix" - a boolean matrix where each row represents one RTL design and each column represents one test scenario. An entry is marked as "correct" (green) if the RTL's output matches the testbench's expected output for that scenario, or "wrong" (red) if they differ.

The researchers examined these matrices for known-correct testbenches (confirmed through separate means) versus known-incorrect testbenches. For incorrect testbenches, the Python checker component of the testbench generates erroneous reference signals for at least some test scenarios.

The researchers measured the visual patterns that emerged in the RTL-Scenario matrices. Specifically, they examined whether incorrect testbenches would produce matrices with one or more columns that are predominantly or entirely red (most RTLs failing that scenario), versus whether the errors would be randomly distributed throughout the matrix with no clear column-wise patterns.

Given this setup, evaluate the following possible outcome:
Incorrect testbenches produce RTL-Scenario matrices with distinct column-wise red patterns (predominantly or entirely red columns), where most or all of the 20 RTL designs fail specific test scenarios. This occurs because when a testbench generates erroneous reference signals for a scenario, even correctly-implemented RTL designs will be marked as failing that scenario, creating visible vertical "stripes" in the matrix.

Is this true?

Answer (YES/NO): YES